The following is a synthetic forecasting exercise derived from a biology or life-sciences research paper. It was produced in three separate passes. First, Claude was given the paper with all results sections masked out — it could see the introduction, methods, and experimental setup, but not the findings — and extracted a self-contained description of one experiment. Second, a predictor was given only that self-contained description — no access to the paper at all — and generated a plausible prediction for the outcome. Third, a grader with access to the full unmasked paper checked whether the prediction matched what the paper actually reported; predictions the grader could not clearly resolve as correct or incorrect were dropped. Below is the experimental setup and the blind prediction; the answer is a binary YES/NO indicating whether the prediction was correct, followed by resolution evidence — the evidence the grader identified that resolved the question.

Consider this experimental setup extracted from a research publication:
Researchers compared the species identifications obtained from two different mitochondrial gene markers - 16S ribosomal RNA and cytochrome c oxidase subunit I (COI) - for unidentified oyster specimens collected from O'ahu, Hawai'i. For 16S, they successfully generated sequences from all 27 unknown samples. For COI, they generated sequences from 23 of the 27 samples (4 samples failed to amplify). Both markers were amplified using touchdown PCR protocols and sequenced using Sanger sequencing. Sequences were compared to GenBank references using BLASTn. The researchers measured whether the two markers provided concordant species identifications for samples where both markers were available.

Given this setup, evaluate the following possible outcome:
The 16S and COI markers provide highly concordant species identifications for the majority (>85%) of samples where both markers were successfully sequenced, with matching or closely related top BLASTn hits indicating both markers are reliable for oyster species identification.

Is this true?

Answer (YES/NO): YES